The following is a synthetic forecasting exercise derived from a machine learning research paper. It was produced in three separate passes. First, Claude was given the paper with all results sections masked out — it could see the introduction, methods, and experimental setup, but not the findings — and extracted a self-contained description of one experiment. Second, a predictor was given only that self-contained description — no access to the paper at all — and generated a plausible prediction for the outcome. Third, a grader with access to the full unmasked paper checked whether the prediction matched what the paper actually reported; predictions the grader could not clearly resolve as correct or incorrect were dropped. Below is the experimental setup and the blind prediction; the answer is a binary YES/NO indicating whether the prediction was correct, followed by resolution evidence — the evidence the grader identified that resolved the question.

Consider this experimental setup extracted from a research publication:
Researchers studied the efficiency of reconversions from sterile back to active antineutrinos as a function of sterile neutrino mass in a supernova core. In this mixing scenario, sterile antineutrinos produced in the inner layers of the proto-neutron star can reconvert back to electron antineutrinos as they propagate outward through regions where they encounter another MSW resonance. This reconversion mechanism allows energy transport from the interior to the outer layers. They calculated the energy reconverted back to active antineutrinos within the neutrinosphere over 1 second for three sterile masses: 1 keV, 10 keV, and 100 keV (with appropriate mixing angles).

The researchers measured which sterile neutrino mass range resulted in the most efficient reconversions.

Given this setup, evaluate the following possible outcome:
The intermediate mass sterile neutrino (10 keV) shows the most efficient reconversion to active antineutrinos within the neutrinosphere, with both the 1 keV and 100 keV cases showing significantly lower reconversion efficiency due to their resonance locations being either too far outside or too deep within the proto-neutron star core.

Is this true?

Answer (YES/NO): YES